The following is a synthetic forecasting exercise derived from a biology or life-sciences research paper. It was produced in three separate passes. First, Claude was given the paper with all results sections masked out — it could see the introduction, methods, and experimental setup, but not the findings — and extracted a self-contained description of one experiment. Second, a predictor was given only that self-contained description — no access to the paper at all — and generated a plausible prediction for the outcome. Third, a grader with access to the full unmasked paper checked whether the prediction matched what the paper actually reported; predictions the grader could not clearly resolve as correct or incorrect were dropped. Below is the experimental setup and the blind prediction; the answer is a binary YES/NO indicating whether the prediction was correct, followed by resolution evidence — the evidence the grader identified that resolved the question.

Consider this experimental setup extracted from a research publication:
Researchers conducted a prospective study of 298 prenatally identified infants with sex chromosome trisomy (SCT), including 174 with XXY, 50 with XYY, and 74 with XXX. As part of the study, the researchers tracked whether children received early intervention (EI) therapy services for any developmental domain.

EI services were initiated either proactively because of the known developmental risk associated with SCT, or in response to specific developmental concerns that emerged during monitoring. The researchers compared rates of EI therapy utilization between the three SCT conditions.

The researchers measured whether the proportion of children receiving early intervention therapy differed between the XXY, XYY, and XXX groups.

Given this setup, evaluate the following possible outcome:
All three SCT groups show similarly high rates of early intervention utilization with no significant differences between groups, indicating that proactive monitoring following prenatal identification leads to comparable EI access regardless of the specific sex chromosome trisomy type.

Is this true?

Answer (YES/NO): YES